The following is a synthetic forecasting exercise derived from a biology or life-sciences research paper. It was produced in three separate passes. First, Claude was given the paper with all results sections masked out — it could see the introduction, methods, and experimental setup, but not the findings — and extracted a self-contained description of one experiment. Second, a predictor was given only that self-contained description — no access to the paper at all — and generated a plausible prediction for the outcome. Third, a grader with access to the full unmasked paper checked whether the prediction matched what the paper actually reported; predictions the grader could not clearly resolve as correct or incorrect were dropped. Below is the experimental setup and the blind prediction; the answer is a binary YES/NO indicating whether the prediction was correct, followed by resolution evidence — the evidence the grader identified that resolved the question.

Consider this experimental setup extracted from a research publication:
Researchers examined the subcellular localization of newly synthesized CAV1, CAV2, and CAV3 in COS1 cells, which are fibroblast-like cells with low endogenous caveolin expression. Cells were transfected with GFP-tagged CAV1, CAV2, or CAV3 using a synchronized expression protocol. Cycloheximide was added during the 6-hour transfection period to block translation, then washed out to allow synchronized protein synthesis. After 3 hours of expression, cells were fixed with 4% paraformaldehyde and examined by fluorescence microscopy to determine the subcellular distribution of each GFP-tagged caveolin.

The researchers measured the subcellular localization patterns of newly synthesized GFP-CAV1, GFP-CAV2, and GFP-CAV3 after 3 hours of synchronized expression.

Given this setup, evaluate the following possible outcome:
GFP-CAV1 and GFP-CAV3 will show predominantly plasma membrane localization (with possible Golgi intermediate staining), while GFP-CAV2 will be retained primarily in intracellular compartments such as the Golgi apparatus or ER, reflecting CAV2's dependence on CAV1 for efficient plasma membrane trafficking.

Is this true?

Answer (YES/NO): NO